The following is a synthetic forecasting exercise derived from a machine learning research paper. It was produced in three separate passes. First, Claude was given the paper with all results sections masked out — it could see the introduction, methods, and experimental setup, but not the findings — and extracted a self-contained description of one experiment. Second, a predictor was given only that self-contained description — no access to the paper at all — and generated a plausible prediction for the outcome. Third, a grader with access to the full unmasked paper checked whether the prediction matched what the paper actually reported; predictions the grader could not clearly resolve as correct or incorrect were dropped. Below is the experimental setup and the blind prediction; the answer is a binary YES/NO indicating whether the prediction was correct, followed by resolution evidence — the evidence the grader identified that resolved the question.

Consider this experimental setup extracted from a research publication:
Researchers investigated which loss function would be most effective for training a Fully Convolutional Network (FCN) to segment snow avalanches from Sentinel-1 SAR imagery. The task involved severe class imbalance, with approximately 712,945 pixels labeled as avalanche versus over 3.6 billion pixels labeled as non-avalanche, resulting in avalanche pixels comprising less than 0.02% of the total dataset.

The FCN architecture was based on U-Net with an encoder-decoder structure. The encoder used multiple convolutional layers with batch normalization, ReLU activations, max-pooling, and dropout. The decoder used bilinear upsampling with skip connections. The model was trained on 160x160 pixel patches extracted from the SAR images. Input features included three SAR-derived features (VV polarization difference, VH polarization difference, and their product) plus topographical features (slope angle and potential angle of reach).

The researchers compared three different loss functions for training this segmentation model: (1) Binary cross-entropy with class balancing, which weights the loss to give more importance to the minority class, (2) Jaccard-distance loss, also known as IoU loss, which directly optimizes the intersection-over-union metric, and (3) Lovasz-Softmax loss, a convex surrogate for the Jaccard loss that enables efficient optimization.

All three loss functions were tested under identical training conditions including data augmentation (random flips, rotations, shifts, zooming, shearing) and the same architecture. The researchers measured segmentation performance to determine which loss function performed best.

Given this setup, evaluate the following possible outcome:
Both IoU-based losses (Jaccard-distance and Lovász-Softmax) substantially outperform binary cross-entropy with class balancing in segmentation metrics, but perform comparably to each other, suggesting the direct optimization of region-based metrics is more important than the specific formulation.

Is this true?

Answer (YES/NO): NO